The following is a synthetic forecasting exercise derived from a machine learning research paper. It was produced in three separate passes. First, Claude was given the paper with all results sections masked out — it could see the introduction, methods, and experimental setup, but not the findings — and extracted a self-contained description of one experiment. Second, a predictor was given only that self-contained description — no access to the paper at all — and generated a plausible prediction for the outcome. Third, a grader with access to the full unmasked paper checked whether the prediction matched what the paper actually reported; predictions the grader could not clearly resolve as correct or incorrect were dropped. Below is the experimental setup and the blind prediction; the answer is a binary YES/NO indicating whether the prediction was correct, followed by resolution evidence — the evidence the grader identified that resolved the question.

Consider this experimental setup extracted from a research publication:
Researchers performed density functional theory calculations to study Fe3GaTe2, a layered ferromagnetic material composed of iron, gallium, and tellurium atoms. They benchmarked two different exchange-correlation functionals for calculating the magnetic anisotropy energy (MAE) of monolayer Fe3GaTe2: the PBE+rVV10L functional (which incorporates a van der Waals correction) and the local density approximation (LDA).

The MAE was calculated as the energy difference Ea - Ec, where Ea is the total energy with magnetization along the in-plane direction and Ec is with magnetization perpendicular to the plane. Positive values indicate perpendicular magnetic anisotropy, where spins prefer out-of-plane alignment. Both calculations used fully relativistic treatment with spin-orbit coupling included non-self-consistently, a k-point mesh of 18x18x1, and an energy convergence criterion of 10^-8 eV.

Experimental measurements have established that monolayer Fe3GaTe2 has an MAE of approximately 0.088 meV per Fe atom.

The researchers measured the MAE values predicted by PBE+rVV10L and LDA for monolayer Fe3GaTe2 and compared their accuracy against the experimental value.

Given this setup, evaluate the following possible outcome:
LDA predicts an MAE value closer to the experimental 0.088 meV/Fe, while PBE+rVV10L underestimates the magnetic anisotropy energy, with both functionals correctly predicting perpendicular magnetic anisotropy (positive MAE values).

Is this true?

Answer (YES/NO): NO